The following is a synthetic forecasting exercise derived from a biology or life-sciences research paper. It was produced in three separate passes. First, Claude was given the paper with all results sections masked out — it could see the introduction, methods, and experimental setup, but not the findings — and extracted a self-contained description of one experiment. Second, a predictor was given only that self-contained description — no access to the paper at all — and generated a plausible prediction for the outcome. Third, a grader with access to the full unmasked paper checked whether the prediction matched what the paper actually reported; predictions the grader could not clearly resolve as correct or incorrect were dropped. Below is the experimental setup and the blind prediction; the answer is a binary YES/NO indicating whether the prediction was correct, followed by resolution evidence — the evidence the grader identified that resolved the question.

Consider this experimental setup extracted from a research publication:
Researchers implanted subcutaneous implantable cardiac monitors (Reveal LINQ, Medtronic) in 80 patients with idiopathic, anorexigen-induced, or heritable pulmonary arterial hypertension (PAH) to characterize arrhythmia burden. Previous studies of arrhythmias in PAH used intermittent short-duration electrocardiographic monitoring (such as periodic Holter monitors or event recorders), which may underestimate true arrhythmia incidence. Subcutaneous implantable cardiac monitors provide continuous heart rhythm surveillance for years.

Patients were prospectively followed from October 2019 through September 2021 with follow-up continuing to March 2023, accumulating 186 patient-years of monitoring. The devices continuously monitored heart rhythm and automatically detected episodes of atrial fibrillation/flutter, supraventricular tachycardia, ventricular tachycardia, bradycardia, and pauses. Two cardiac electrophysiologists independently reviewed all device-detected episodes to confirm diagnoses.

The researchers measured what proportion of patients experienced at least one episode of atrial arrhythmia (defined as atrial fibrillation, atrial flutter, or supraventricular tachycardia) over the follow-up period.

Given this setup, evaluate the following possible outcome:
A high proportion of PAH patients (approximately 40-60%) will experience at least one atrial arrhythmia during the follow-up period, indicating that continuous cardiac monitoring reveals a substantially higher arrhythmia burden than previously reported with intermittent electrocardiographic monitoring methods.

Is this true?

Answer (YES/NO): NO